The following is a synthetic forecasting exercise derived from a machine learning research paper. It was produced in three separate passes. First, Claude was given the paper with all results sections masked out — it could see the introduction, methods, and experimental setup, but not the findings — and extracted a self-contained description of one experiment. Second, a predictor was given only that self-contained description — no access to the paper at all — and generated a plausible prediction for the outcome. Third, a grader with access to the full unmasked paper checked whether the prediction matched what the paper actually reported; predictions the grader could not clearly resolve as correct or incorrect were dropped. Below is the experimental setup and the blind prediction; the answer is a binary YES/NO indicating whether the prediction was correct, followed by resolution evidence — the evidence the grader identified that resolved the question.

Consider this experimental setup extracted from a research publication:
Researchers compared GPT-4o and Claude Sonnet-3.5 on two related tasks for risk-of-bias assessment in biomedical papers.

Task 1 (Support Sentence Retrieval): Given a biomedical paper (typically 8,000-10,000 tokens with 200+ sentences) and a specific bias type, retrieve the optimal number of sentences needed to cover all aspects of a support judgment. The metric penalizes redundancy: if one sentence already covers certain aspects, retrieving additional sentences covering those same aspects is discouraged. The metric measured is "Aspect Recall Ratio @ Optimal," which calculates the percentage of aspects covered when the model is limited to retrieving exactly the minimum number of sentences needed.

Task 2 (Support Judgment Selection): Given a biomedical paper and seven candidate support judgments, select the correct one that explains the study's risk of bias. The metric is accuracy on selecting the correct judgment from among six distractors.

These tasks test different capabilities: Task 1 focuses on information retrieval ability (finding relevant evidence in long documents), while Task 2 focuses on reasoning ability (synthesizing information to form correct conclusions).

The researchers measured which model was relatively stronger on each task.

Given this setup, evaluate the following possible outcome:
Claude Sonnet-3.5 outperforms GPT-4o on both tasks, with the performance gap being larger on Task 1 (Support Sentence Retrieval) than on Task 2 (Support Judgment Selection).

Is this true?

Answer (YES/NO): NO